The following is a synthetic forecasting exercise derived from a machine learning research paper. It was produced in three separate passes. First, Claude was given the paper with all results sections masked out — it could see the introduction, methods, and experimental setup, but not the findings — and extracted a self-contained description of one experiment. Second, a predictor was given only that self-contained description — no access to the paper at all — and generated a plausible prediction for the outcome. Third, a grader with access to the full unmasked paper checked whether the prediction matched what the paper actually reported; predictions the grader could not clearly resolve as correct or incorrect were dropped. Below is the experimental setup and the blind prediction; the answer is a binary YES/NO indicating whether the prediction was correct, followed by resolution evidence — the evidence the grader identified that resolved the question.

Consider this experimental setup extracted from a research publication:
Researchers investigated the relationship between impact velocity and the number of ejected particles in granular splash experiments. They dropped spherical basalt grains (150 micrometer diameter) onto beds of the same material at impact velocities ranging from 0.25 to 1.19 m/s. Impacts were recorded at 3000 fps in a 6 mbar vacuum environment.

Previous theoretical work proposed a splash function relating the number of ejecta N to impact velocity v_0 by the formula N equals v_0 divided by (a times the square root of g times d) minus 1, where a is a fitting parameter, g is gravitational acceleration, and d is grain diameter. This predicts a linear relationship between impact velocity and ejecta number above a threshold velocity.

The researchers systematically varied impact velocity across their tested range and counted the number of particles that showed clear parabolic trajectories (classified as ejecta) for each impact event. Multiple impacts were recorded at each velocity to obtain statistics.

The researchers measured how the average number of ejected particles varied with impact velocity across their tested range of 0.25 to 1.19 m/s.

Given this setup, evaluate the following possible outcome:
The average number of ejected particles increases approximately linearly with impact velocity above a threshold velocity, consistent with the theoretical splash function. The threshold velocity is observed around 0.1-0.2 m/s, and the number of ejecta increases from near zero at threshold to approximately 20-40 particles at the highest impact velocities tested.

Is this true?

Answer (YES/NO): NO